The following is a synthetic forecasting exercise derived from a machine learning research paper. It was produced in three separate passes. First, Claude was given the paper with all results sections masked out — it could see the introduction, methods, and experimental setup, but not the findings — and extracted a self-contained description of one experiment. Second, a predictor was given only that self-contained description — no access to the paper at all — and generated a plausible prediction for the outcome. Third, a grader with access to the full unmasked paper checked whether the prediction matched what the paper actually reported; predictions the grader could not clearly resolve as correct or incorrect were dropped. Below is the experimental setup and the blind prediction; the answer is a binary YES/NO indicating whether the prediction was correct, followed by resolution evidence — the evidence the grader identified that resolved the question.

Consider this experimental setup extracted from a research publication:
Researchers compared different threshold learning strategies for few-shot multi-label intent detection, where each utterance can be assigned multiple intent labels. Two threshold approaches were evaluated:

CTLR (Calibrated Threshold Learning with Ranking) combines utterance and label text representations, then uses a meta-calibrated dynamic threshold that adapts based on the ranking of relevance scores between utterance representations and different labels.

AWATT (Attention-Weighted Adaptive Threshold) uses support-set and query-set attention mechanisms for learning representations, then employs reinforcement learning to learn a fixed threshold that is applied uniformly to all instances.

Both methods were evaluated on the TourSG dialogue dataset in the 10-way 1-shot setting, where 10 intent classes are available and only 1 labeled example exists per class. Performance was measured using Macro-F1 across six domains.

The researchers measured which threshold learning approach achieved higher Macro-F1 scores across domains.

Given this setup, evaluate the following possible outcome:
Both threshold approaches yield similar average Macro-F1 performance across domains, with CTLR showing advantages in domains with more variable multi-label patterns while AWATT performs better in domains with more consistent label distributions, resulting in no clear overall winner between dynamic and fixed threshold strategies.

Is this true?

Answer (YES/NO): NO